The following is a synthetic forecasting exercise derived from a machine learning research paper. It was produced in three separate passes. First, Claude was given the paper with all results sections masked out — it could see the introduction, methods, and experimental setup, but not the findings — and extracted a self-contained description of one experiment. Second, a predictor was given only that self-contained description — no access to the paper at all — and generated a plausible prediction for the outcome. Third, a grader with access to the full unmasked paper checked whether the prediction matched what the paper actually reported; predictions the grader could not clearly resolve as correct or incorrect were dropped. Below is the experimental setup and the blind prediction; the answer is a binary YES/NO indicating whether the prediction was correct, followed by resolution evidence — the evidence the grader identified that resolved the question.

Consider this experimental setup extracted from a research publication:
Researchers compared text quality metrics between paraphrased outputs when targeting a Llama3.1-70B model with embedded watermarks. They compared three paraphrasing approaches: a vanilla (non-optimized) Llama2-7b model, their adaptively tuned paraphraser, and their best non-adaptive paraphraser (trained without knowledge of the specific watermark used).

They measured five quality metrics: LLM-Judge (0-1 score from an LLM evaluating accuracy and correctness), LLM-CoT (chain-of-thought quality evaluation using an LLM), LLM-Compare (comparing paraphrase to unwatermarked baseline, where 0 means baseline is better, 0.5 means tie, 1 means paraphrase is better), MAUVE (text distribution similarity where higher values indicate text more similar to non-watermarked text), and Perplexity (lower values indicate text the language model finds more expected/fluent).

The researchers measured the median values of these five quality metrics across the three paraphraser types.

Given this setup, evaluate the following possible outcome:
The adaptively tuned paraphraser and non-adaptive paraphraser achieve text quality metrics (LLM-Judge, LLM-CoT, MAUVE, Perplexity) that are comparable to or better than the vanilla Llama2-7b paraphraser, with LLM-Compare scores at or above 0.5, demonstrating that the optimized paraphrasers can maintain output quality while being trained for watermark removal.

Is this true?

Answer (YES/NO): NO